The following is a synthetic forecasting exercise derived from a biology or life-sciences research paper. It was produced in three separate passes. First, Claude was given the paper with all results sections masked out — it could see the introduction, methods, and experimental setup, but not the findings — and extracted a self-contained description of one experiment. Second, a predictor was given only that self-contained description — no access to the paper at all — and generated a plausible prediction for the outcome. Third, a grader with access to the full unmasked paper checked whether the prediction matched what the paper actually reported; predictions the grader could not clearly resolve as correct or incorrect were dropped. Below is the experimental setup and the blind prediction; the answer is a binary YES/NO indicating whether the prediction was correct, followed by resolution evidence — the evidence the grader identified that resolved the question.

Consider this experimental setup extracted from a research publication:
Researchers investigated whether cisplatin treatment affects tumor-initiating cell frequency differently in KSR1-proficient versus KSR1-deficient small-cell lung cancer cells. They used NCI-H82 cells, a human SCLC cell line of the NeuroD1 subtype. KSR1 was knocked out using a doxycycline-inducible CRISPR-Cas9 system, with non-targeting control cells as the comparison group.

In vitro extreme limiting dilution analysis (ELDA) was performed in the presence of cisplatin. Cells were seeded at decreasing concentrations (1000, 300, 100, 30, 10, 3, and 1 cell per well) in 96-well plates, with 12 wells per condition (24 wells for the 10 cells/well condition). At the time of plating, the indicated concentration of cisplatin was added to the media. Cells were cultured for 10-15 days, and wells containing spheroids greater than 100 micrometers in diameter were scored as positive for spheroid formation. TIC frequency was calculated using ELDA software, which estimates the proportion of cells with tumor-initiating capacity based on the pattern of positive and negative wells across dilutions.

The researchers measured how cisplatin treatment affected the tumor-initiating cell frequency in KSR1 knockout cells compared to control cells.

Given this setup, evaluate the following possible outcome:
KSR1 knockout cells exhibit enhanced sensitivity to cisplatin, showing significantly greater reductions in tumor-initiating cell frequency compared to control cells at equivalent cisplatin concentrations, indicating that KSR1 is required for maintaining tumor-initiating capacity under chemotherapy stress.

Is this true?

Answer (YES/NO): YES